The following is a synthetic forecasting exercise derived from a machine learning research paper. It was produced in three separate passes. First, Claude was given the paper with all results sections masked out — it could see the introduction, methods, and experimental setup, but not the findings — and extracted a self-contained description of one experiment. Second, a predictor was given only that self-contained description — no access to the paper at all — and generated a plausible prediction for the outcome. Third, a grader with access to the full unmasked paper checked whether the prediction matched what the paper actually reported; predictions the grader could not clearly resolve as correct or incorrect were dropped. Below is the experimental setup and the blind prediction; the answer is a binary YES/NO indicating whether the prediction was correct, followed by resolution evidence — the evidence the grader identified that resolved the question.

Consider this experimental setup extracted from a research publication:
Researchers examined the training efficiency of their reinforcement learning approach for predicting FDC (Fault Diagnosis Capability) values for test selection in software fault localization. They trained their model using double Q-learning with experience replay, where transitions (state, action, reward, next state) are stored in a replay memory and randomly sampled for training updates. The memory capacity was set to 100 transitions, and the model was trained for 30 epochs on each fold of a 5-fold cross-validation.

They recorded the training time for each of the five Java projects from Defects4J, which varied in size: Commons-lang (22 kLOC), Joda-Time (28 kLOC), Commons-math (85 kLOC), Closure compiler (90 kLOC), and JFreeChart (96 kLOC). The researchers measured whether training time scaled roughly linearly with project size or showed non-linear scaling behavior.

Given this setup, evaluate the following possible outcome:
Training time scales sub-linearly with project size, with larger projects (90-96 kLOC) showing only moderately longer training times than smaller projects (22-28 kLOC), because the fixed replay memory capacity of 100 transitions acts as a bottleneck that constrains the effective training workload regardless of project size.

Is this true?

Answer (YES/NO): NO